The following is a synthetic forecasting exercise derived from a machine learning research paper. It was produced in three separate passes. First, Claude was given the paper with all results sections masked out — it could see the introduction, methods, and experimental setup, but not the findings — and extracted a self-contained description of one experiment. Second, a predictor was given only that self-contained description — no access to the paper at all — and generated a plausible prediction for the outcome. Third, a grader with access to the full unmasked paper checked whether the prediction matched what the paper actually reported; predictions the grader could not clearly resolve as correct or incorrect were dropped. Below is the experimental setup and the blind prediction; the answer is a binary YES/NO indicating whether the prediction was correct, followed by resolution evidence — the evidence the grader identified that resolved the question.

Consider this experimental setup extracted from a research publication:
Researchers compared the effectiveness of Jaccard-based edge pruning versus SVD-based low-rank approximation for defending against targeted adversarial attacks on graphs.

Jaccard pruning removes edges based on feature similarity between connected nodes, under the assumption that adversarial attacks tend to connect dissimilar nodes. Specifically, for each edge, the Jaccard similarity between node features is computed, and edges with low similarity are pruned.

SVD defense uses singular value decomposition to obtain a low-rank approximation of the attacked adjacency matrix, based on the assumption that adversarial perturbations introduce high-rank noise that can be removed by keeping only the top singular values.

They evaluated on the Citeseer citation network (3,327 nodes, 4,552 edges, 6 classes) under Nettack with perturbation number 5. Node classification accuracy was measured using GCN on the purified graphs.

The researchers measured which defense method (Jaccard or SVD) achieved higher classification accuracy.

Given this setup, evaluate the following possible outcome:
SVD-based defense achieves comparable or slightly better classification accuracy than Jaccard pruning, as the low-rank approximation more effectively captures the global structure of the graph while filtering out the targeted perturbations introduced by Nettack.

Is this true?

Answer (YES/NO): YES